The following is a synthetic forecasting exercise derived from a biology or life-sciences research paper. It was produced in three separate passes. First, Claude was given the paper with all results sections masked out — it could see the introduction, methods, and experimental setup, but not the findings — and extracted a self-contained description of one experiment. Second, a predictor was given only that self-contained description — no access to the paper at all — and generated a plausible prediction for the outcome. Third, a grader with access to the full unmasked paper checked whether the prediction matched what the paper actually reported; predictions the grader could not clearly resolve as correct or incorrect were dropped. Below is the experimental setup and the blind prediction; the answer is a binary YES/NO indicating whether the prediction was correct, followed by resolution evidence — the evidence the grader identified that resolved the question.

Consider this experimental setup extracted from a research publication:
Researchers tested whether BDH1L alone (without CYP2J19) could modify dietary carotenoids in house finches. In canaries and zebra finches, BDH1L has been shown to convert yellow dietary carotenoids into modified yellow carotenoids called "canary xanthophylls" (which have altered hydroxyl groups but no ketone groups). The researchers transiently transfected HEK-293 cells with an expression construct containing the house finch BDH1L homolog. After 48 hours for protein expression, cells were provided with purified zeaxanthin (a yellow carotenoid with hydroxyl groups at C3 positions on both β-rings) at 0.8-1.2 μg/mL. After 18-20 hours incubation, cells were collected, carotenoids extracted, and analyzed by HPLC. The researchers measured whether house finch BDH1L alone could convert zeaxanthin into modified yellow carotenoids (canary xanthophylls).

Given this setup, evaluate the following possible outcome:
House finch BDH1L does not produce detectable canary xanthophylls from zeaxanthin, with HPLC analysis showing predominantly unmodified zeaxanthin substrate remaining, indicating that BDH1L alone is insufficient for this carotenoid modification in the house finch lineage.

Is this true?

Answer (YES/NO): NO